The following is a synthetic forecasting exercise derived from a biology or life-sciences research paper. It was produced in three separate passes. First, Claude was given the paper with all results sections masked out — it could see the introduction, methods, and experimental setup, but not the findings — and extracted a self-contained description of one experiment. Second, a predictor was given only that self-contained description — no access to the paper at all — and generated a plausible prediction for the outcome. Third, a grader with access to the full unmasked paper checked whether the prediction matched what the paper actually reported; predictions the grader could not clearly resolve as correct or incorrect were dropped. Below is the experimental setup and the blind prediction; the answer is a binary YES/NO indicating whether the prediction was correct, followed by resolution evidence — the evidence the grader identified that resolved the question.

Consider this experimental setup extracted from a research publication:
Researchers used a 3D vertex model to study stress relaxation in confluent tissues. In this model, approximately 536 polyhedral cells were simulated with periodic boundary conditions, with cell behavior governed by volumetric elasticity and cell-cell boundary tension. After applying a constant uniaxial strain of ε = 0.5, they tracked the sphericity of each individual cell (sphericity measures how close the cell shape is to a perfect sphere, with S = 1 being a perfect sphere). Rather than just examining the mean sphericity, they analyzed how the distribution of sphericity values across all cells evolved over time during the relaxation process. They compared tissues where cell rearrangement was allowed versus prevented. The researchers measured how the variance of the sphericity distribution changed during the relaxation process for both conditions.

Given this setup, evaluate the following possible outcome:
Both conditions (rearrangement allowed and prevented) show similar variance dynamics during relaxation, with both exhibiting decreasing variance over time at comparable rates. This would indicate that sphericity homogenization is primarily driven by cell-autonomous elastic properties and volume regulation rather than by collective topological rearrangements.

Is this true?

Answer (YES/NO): NO